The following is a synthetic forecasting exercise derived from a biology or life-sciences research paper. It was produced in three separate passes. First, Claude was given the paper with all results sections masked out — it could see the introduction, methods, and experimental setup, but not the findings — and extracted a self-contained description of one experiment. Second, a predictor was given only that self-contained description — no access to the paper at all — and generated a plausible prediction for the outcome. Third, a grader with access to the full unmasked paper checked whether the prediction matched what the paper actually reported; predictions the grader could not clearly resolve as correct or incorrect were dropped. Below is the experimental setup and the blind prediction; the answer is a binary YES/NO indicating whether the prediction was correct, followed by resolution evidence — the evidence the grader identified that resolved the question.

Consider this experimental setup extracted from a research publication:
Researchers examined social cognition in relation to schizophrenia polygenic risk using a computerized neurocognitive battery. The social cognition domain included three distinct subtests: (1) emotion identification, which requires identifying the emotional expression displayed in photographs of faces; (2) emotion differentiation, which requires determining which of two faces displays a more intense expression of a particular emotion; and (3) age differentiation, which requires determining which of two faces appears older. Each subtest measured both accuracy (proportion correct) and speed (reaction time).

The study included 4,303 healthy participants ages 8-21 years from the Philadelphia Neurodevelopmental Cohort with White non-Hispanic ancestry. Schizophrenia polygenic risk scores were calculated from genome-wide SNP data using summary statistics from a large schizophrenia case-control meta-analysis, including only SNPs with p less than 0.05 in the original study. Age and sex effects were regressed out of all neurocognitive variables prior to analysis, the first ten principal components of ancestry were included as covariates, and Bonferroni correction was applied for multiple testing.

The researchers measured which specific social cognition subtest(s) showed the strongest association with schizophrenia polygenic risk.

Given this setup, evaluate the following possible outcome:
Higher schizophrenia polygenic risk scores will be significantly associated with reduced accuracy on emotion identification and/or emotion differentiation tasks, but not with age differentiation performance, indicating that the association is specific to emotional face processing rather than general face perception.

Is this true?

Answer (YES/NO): NO